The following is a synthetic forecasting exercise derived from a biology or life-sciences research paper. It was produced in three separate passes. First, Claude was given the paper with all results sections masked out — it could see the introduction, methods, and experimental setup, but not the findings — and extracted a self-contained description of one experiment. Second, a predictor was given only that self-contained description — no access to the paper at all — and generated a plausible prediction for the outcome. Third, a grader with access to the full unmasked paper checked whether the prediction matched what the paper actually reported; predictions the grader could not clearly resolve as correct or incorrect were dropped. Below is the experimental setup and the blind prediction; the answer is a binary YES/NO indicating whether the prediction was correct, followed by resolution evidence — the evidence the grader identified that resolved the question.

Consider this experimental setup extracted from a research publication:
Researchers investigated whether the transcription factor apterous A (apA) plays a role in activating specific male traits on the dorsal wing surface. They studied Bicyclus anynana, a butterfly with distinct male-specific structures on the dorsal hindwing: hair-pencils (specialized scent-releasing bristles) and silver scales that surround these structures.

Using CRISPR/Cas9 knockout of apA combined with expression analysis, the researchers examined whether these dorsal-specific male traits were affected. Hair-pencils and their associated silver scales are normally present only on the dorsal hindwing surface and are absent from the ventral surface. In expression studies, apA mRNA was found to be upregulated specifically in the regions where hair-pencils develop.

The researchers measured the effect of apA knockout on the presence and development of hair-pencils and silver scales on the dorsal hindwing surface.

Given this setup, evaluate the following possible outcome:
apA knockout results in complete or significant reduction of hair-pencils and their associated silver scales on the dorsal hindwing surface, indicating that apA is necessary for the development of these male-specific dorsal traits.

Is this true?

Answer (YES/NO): YES